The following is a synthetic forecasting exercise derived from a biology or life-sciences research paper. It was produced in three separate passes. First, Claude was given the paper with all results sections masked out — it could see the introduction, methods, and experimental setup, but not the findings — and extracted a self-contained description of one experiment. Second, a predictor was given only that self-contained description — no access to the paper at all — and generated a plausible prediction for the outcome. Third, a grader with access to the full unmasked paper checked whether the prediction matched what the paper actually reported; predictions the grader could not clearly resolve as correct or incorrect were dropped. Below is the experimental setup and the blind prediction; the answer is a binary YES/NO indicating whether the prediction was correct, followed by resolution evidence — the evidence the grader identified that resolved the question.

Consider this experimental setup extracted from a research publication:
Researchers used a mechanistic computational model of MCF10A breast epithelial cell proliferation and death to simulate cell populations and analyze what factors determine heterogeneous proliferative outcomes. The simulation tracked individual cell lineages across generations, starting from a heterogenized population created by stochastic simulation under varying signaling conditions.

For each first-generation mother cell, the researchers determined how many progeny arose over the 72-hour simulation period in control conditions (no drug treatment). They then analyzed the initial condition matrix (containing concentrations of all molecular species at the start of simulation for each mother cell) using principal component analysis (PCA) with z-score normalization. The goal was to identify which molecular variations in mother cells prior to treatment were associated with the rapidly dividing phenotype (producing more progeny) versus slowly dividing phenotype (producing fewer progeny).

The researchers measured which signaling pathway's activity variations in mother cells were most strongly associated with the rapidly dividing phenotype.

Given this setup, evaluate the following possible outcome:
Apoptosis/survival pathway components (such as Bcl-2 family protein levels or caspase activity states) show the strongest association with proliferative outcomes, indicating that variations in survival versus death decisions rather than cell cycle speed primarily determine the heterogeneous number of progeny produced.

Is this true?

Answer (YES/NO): NO